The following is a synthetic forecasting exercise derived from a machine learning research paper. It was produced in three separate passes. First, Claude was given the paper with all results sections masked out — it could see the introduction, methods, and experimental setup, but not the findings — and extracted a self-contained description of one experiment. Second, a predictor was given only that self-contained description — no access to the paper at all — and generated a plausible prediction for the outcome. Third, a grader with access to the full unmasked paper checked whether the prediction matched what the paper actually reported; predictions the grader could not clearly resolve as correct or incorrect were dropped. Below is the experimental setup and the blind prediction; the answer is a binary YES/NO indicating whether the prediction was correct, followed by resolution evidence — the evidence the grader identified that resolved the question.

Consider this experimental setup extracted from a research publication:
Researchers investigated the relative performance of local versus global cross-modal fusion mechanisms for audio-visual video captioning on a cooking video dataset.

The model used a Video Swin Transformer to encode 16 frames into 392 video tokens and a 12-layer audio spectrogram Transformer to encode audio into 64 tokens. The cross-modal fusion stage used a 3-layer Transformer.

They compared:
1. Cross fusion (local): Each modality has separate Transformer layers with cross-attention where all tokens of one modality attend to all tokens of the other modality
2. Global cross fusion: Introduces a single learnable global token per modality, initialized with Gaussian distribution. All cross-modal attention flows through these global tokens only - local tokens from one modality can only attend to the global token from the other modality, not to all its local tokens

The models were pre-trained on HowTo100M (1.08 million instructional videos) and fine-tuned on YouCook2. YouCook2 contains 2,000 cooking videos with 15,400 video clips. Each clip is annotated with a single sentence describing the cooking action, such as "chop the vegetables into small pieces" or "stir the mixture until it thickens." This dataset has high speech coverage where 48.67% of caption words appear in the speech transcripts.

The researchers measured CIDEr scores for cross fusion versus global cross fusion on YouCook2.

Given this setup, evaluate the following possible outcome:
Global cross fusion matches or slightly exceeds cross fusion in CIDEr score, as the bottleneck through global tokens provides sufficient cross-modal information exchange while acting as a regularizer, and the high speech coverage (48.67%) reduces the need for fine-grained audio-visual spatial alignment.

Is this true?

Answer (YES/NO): NO